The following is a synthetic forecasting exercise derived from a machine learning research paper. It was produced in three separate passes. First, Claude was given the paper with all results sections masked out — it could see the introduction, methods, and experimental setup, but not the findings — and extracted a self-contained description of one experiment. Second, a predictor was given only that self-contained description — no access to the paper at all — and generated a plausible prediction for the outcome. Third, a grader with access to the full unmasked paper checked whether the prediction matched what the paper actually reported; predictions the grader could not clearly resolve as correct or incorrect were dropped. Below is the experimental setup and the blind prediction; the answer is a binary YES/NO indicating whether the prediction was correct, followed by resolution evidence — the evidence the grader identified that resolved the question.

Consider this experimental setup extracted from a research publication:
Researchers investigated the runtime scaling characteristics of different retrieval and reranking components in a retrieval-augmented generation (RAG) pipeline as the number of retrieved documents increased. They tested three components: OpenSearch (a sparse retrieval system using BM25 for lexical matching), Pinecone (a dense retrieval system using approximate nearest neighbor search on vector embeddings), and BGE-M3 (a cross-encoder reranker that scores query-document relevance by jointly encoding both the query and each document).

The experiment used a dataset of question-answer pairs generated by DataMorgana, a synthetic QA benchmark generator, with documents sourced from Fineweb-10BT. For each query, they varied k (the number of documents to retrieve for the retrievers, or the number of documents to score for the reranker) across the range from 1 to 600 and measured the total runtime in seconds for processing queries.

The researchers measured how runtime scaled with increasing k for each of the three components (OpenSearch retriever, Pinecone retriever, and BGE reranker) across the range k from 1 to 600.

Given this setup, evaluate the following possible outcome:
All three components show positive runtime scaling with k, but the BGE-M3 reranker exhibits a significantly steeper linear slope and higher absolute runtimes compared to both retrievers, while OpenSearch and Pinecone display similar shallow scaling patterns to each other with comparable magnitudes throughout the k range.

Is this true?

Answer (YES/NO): YES